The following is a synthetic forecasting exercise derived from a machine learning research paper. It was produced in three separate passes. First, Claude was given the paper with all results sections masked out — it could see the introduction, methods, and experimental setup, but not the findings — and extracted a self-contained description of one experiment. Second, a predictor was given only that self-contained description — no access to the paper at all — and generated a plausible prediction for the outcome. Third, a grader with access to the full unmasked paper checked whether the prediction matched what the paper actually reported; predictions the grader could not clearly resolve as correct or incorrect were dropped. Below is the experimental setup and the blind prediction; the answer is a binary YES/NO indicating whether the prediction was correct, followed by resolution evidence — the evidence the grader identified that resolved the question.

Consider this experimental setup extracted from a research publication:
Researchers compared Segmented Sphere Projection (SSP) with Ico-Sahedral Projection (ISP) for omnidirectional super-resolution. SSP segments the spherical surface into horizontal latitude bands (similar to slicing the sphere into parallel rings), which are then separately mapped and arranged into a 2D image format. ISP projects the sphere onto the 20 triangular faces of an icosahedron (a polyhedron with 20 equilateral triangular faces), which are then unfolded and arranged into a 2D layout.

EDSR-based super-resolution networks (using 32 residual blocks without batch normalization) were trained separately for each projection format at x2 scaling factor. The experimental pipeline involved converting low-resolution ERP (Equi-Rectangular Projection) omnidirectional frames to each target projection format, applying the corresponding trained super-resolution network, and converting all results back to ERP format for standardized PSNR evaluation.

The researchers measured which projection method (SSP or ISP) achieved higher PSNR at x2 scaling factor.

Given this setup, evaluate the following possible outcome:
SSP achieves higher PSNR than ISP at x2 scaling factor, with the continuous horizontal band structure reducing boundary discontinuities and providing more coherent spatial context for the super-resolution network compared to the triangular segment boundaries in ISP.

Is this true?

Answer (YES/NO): NO